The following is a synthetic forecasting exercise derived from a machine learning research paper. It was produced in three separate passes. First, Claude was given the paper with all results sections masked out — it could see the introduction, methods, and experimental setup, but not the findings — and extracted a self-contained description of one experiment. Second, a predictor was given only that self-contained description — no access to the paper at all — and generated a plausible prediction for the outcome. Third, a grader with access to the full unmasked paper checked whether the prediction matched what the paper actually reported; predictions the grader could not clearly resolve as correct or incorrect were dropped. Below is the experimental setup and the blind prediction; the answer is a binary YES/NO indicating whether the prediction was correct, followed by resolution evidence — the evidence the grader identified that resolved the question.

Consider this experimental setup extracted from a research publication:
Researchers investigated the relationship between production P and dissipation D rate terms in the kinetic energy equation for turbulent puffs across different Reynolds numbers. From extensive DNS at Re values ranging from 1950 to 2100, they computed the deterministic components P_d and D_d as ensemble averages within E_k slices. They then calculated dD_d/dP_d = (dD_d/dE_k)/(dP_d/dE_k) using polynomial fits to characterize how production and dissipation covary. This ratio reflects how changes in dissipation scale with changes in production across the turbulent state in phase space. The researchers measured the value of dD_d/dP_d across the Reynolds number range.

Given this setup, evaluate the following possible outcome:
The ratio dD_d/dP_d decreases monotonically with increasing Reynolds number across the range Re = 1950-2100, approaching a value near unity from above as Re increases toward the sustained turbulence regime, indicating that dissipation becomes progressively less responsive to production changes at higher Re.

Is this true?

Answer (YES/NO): NO